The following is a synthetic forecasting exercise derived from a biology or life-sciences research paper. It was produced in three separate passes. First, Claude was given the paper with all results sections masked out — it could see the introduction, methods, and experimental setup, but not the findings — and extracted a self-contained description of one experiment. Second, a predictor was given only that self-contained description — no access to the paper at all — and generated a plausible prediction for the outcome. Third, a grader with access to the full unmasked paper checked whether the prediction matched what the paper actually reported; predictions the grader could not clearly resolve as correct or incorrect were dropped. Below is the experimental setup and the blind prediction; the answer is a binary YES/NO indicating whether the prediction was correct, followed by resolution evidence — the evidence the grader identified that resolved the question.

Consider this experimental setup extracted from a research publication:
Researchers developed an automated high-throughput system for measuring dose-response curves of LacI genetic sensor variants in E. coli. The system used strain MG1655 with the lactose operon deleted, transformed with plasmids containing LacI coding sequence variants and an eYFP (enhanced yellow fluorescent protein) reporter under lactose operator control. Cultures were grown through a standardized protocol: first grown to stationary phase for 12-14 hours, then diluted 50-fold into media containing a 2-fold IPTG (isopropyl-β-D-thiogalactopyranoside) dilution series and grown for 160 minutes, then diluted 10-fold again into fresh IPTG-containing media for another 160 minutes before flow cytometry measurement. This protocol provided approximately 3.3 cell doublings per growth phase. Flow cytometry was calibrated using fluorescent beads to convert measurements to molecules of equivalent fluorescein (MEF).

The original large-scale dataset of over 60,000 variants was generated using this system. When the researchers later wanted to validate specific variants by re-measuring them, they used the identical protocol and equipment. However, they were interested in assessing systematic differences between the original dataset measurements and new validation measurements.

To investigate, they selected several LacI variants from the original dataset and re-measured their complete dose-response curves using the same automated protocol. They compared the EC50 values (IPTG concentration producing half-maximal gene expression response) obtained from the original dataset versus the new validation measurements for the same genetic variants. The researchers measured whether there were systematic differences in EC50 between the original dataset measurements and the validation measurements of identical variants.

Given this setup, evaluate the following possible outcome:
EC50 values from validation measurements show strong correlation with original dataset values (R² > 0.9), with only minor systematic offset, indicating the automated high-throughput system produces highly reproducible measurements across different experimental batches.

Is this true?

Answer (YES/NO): NO